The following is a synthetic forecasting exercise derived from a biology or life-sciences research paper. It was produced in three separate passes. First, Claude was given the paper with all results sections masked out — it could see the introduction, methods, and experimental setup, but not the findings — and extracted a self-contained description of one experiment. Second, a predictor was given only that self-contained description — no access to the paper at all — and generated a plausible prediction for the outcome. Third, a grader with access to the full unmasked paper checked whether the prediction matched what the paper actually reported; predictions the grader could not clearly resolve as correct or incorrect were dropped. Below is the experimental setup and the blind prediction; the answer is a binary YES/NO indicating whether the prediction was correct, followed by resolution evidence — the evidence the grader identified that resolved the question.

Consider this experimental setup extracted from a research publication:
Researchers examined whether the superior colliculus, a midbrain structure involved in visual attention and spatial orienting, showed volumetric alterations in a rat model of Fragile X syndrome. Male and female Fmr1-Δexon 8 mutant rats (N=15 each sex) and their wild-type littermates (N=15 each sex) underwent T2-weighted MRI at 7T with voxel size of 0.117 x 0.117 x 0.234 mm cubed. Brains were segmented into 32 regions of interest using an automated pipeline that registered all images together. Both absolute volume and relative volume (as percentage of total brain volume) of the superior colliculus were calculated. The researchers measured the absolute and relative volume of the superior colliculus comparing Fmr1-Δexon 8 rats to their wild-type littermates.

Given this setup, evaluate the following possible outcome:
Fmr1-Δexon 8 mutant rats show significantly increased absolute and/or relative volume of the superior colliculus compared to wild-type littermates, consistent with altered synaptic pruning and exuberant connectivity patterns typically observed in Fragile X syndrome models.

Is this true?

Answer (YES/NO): YES